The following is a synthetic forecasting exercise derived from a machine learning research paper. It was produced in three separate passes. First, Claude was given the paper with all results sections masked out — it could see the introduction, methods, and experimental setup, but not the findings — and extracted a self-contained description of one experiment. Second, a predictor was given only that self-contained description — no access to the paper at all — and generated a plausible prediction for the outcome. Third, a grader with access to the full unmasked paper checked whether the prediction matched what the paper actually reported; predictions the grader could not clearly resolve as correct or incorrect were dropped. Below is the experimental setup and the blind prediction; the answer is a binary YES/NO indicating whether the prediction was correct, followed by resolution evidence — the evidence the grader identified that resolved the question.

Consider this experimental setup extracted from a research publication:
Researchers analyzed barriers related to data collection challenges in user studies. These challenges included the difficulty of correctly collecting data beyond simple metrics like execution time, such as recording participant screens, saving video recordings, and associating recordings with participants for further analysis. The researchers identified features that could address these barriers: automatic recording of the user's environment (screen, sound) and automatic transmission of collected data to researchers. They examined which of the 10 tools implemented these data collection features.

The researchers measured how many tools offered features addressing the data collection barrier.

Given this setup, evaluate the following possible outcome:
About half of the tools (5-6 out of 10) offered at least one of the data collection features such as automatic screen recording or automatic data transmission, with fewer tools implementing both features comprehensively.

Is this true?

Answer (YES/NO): NO